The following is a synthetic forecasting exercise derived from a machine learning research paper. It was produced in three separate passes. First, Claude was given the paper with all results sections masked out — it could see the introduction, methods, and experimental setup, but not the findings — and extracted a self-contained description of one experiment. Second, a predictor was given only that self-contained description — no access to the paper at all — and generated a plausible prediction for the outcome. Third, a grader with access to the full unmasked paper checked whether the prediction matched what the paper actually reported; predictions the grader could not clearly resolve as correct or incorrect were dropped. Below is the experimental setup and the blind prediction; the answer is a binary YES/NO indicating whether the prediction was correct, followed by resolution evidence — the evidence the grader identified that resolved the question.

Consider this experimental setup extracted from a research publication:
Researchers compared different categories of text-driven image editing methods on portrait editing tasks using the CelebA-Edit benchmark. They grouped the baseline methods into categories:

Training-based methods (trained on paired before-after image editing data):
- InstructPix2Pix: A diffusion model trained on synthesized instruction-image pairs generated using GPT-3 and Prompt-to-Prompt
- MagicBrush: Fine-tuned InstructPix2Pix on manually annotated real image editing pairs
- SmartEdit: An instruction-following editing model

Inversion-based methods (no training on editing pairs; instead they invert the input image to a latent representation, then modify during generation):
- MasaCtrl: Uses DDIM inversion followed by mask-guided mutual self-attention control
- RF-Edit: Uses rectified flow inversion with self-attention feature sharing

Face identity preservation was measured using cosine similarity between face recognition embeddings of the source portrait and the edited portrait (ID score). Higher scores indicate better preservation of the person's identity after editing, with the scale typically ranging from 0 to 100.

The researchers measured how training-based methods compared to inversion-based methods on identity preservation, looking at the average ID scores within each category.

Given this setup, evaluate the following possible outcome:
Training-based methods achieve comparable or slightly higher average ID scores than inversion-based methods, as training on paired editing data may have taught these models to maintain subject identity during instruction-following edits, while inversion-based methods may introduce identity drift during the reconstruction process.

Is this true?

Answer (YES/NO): NO